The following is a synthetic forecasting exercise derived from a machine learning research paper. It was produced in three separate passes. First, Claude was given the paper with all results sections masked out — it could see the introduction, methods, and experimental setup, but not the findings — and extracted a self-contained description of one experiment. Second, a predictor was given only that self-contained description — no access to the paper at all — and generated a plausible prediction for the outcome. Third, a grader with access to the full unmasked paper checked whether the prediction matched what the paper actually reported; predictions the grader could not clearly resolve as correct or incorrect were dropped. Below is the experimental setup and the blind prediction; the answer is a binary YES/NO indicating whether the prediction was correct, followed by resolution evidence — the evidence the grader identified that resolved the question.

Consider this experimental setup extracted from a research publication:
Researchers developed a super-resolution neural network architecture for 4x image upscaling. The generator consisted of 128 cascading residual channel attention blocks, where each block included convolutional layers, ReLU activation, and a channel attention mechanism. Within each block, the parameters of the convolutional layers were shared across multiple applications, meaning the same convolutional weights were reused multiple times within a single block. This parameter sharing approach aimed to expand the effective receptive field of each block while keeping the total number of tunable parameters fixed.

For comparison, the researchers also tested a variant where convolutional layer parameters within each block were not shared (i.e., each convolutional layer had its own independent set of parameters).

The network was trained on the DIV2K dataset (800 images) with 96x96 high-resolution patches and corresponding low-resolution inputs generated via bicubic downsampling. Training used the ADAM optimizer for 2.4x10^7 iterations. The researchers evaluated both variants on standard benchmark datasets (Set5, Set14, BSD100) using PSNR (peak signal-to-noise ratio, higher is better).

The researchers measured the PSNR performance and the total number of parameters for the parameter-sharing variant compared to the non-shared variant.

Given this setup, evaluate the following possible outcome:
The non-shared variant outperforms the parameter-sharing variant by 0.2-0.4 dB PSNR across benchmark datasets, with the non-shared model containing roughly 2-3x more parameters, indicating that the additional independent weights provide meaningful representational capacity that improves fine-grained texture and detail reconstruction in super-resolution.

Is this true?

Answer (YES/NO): NO